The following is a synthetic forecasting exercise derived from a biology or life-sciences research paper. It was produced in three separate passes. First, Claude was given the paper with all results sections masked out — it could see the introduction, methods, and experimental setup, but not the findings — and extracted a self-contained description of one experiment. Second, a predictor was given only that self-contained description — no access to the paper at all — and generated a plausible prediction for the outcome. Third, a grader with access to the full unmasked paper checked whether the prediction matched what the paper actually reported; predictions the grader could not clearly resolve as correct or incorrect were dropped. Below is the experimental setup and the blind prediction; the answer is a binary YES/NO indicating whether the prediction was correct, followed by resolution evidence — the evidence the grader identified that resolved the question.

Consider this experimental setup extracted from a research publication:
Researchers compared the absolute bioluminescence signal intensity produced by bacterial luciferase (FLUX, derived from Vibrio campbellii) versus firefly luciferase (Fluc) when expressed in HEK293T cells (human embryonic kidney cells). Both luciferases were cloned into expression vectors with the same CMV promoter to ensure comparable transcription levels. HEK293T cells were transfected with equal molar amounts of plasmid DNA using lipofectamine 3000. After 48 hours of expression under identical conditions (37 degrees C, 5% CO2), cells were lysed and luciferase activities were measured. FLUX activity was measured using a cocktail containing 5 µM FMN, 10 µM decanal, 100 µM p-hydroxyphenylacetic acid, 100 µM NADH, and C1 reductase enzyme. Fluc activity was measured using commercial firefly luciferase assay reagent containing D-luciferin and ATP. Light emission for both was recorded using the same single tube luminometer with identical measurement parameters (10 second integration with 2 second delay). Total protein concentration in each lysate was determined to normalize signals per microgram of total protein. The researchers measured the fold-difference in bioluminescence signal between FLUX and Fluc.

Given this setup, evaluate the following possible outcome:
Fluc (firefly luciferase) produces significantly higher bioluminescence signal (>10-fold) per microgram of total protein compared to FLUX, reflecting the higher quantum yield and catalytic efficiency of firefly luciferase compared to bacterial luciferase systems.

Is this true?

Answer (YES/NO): YES